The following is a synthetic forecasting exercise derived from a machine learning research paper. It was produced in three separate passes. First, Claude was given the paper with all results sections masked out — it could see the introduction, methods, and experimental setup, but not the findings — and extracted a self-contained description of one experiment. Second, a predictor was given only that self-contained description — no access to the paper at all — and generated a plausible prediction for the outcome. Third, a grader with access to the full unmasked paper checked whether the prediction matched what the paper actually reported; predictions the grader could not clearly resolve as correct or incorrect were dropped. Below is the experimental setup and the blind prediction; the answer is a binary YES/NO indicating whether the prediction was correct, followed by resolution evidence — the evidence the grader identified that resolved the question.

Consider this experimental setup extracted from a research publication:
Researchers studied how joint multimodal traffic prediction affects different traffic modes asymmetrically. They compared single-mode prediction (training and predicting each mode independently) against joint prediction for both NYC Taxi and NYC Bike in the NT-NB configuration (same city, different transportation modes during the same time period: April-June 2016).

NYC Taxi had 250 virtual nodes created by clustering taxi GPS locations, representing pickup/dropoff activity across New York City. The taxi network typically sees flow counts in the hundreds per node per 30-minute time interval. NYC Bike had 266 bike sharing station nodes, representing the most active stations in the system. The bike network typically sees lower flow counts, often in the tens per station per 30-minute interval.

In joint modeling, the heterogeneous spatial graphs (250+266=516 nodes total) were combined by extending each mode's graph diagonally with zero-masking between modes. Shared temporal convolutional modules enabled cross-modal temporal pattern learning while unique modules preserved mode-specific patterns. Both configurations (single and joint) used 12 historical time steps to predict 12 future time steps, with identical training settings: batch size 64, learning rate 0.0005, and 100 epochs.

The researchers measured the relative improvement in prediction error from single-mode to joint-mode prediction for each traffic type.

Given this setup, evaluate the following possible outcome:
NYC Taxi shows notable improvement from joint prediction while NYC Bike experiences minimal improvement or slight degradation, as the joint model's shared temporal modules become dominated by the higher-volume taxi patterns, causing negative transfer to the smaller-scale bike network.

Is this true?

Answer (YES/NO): NO